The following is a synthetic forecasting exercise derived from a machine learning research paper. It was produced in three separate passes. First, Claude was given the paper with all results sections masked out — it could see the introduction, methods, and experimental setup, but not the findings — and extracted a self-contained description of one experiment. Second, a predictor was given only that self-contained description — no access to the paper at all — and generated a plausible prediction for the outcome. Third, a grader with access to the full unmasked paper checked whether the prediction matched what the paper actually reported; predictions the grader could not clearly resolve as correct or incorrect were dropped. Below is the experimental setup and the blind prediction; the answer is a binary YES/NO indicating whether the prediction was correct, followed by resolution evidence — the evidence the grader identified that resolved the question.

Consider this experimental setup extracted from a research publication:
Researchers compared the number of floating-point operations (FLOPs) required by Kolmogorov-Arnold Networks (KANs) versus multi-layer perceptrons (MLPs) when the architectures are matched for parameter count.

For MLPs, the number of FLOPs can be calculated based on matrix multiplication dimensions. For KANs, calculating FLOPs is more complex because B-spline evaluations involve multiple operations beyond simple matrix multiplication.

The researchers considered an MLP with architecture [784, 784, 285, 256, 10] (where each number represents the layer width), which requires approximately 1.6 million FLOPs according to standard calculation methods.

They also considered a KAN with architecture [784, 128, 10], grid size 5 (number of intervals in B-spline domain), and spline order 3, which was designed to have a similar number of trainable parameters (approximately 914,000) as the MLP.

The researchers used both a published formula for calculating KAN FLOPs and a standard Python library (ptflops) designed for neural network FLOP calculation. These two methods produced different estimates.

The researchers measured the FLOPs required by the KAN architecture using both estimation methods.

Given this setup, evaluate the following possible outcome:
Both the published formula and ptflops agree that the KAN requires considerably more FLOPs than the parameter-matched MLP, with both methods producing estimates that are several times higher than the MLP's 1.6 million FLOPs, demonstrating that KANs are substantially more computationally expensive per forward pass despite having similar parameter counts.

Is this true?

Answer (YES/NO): NO